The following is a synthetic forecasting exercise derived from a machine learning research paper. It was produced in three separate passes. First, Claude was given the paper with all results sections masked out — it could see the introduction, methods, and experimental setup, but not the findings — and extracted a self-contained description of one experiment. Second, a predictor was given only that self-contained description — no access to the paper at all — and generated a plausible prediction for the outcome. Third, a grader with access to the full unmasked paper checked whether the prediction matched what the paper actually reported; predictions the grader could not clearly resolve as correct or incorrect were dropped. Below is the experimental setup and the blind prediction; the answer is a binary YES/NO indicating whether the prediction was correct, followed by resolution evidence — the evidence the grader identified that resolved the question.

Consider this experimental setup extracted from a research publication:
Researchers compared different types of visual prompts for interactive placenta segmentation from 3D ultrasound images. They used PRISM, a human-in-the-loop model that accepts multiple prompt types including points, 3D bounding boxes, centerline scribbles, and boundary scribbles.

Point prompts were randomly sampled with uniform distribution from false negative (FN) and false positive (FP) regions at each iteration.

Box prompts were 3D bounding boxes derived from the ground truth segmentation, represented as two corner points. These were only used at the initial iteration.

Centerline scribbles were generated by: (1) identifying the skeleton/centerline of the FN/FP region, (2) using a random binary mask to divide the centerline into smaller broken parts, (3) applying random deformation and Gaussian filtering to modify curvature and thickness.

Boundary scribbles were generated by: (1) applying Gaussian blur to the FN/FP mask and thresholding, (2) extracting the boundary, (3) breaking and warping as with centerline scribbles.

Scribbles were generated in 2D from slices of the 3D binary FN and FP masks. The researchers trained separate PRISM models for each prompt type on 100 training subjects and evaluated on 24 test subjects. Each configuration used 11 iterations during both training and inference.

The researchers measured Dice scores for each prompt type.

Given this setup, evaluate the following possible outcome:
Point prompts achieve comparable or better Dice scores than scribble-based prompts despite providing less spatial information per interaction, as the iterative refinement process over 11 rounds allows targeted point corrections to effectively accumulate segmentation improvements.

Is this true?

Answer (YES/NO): NO